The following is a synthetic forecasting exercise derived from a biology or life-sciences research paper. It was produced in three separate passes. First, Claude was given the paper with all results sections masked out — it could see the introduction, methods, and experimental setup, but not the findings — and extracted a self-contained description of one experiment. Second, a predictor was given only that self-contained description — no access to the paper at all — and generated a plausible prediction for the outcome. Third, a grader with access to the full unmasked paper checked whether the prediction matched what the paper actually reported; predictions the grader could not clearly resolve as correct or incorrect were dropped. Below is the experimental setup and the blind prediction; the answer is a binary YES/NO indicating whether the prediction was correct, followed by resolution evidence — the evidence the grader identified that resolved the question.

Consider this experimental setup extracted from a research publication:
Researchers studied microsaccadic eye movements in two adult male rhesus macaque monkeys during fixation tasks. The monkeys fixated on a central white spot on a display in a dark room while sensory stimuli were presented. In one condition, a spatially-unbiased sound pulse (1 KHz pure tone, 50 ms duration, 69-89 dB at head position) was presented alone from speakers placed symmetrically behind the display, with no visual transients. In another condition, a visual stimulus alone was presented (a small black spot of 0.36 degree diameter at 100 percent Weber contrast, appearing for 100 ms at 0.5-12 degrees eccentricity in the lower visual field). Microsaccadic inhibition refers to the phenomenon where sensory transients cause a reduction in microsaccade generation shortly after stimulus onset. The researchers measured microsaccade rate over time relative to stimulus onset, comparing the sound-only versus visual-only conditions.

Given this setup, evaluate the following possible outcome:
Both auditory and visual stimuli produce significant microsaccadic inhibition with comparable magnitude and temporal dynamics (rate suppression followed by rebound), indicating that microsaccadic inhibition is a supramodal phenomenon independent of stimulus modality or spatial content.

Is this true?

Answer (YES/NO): NO